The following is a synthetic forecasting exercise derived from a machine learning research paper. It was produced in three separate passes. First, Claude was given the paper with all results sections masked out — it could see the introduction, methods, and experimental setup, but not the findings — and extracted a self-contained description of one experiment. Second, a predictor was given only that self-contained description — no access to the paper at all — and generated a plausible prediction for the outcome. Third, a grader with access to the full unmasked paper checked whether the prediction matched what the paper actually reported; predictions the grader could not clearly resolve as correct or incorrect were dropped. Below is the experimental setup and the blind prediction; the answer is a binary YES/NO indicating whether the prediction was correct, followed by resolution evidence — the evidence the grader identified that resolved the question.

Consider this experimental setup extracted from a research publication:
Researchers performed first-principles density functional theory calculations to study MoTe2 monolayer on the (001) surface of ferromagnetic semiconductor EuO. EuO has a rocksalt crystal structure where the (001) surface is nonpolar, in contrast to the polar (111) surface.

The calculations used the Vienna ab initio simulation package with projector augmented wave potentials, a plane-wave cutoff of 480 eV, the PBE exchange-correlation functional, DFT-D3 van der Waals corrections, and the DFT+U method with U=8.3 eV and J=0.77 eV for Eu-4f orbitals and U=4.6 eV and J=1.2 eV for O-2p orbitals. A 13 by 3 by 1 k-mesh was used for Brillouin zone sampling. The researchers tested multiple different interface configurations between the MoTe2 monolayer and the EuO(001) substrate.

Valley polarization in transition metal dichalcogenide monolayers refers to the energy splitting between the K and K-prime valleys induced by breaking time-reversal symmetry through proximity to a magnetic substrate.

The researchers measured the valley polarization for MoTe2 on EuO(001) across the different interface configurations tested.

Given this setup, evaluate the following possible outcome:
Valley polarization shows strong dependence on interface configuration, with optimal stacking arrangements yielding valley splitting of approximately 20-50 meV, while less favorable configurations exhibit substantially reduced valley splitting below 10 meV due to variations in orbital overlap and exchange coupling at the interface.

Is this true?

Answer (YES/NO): NO